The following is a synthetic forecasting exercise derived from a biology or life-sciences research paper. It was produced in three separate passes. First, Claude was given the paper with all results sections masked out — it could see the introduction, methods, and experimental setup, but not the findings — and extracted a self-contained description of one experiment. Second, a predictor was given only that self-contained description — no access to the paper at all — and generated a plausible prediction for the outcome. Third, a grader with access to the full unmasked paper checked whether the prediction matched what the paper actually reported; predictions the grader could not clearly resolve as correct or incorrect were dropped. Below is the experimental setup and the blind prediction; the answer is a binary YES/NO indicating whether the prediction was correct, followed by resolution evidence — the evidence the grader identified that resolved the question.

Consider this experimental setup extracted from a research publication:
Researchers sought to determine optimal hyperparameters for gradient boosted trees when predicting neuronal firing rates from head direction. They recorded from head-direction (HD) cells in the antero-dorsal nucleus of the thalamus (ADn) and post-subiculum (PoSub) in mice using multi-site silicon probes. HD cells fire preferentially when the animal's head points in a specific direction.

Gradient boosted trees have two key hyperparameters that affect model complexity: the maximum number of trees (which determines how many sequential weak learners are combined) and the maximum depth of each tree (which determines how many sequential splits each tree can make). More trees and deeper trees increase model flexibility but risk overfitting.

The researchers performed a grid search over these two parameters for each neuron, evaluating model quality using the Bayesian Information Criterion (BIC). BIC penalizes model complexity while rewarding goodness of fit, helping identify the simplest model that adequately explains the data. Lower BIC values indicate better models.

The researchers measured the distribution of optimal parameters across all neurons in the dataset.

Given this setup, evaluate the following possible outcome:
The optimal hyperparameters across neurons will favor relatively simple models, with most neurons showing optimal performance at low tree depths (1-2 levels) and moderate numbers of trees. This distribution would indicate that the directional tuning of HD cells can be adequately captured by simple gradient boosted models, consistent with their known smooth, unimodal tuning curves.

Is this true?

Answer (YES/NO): NO